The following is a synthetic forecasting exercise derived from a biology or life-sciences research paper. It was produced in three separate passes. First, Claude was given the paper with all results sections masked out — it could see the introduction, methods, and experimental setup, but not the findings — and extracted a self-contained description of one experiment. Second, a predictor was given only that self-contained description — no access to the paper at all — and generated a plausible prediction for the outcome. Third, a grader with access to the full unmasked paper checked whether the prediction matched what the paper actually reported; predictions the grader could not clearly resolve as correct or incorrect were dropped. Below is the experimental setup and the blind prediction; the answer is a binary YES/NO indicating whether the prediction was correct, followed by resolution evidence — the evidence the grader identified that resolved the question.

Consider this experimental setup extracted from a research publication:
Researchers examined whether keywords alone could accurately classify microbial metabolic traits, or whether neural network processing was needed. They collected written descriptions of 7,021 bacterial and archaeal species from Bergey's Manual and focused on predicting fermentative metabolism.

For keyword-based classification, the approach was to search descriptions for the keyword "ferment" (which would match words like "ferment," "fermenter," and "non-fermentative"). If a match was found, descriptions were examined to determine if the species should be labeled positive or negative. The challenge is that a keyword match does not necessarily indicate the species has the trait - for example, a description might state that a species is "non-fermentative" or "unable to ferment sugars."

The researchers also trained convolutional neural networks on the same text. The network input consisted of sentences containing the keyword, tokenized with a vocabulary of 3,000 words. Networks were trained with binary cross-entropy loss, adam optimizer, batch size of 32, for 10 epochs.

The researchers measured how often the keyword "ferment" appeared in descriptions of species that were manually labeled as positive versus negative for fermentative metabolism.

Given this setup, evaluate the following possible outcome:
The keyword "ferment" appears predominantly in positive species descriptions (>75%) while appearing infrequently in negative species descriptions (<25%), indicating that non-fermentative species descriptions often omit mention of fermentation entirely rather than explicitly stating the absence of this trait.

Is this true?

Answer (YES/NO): NO